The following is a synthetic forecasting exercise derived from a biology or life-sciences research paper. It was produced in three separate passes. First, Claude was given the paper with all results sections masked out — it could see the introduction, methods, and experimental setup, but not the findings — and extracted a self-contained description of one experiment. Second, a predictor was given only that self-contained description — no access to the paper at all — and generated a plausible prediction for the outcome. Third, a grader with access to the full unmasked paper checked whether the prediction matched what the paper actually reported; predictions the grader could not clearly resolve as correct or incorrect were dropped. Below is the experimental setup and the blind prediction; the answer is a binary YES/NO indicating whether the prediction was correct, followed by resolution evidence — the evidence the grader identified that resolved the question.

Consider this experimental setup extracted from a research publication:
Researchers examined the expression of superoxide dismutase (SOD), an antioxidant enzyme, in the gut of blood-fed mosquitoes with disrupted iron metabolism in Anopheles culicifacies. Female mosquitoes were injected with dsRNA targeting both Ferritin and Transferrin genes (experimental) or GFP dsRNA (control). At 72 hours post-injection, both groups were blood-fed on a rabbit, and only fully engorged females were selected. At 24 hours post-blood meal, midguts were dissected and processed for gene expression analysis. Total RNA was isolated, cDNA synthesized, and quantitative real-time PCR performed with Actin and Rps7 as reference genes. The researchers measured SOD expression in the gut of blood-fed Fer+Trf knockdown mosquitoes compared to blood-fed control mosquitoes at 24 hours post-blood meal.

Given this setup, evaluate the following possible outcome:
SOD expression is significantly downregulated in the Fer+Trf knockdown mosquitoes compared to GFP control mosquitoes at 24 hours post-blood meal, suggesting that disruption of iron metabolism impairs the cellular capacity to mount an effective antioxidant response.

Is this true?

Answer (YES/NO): NO